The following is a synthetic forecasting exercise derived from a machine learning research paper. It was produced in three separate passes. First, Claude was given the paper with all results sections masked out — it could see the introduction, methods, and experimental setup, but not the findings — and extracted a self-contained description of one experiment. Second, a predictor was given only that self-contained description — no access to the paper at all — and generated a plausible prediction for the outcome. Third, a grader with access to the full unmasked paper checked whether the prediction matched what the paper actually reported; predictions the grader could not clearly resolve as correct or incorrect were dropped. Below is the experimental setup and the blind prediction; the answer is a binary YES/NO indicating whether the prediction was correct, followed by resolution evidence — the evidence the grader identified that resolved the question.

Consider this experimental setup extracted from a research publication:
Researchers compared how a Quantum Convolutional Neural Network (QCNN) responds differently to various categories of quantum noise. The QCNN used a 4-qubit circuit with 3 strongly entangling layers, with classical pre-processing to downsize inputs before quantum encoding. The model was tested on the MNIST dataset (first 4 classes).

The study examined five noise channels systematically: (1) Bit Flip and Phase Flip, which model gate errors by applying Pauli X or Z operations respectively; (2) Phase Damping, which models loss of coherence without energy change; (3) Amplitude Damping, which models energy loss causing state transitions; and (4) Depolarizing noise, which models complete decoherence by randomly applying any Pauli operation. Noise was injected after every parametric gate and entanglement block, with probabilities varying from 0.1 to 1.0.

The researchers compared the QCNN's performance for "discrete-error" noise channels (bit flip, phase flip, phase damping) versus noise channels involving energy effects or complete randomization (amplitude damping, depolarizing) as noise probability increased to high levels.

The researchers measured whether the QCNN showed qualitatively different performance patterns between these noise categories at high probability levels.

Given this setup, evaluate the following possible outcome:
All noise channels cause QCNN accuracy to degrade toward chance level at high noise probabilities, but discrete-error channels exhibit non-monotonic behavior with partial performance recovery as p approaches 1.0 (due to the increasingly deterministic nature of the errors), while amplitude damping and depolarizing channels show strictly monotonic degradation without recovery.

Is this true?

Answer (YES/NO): NO